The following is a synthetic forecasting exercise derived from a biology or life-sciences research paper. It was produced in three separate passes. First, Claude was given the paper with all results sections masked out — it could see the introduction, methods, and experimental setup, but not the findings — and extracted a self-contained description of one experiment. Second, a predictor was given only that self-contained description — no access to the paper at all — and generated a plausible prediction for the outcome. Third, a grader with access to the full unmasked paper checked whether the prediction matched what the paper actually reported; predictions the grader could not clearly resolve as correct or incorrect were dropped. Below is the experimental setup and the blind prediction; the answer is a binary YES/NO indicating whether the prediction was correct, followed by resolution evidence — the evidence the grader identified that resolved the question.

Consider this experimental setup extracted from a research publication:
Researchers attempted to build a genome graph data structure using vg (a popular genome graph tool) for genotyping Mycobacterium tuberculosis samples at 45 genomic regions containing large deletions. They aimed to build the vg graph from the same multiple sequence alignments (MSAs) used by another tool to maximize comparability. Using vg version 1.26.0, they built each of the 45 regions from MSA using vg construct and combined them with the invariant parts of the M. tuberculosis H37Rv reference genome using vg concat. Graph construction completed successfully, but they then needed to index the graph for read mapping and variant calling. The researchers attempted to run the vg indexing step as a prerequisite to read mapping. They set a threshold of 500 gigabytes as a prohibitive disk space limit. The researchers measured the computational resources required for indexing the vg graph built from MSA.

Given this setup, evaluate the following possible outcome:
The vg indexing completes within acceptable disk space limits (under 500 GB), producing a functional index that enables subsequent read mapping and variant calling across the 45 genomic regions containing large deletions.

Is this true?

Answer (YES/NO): NO